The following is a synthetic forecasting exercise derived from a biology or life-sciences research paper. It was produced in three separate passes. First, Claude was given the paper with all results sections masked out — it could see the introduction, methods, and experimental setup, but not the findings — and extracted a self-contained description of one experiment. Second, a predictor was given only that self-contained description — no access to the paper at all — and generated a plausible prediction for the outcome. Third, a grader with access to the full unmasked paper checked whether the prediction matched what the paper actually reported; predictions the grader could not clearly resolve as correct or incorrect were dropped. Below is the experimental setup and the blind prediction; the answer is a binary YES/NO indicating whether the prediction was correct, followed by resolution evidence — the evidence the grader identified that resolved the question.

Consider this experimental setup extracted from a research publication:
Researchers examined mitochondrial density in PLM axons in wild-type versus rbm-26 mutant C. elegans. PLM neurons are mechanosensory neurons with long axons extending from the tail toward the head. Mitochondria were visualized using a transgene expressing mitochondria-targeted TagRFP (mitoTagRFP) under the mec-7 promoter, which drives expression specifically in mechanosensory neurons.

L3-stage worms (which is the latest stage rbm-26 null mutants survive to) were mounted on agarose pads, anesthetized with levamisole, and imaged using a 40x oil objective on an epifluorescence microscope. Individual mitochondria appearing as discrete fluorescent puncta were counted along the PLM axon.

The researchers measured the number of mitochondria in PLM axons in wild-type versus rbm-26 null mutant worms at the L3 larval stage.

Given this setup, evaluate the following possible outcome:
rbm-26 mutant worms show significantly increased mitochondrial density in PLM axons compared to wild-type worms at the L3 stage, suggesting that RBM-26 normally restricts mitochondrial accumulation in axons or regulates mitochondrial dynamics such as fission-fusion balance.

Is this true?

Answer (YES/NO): NO